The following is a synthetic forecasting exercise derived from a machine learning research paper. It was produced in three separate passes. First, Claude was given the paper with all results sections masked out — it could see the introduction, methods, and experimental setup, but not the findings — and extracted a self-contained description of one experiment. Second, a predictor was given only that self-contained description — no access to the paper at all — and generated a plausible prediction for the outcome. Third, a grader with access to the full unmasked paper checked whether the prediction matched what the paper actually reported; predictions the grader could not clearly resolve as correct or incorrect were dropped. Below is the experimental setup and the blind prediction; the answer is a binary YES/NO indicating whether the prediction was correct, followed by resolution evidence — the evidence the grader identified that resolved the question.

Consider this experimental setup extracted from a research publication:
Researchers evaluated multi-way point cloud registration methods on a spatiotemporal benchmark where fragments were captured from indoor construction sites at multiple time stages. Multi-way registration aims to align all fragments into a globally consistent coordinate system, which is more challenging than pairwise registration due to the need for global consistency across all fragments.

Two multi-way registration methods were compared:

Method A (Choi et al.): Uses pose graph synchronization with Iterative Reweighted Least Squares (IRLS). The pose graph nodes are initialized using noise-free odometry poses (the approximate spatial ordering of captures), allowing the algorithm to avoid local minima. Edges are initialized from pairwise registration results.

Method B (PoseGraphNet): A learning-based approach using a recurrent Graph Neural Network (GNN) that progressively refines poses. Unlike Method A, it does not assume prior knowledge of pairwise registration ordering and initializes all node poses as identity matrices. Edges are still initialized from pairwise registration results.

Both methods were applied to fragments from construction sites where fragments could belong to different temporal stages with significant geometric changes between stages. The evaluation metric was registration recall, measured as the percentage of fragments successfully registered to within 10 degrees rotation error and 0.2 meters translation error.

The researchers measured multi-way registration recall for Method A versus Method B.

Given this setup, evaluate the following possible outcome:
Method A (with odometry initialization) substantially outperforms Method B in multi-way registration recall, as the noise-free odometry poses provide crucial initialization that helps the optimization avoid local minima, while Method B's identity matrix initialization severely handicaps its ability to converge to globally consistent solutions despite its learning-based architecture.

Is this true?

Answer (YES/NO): NO